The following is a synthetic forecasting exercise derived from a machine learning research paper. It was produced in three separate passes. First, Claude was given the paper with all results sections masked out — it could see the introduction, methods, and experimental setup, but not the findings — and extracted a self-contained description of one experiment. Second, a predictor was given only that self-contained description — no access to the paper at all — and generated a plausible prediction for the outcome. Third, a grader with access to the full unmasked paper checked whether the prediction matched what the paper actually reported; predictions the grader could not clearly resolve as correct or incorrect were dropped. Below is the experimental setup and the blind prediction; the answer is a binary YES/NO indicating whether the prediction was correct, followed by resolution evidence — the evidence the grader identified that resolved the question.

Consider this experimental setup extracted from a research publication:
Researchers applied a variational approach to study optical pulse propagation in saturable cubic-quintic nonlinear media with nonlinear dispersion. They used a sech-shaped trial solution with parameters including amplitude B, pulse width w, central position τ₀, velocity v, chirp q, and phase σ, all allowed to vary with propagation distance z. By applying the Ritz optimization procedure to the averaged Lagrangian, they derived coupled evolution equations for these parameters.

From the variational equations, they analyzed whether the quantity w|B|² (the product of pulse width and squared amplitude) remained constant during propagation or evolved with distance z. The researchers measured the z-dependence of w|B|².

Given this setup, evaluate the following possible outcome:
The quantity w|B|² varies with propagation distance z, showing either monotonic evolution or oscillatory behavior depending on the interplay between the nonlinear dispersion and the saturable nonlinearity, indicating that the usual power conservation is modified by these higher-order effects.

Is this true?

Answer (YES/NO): NO